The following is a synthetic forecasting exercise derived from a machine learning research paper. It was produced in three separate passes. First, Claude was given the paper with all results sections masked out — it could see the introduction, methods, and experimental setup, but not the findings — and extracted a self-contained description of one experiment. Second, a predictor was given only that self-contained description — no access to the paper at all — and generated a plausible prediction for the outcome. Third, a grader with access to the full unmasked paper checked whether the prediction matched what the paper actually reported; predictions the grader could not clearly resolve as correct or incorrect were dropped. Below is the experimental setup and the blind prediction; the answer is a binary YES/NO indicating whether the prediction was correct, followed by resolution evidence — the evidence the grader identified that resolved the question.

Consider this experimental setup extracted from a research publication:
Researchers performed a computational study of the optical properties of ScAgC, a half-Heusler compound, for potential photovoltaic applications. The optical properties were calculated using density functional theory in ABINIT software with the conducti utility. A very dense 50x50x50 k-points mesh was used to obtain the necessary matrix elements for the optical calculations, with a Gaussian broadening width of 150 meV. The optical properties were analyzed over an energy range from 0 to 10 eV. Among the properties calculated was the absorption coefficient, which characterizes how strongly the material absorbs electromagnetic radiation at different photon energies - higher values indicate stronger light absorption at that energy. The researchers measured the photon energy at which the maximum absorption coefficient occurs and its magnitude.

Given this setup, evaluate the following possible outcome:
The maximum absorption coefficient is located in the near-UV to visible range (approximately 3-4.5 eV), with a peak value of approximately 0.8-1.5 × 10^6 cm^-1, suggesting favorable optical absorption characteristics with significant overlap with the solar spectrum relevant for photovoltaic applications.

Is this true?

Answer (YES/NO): NO